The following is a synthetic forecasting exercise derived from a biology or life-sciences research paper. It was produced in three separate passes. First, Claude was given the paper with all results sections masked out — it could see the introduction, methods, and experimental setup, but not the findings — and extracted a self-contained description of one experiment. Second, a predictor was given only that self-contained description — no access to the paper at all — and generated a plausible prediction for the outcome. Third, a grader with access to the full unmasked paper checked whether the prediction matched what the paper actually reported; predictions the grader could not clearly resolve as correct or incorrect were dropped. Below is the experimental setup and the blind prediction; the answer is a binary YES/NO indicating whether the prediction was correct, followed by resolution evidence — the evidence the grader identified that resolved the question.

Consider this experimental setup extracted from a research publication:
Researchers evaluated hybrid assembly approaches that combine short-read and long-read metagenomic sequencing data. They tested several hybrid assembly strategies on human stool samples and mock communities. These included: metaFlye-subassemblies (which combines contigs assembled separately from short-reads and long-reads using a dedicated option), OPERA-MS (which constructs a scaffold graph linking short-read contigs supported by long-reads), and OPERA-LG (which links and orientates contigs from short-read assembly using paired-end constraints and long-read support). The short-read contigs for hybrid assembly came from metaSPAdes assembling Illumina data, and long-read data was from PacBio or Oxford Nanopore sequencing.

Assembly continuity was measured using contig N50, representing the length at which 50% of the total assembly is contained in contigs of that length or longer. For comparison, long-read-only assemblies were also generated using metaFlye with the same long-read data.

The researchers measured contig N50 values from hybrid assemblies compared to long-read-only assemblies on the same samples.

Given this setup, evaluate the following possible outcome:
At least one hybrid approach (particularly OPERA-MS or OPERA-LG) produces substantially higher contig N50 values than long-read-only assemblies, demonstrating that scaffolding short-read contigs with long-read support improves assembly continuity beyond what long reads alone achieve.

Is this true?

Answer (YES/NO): NO